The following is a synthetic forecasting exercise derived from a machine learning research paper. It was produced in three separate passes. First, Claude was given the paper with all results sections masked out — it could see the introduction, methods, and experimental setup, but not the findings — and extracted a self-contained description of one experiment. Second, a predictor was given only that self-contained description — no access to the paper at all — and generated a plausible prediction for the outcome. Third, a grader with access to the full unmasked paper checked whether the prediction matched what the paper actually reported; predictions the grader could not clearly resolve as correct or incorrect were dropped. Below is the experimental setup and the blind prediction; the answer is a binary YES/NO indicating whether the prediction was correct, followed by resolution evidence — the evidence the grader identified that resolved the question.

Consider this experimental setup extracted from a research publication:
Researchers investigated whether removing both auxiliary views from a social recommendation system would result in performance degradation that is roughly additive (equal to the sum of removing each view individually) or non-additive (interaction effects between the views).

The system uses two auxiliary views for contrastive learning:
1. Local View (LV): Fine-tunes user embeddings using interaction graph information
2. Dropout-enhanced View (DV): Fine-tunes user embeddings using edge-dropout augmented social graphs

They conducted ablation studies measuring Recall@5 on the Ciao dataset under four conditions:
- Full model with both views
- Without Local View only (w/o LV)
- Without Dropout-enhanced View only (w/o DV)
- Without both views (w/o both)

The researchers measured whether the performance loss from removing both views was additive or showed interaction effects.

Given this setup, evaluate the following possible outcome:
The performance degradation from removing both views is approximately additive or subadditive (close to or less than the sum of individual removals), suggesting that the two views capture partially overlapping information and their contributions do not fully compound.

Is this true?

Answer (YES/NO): NO